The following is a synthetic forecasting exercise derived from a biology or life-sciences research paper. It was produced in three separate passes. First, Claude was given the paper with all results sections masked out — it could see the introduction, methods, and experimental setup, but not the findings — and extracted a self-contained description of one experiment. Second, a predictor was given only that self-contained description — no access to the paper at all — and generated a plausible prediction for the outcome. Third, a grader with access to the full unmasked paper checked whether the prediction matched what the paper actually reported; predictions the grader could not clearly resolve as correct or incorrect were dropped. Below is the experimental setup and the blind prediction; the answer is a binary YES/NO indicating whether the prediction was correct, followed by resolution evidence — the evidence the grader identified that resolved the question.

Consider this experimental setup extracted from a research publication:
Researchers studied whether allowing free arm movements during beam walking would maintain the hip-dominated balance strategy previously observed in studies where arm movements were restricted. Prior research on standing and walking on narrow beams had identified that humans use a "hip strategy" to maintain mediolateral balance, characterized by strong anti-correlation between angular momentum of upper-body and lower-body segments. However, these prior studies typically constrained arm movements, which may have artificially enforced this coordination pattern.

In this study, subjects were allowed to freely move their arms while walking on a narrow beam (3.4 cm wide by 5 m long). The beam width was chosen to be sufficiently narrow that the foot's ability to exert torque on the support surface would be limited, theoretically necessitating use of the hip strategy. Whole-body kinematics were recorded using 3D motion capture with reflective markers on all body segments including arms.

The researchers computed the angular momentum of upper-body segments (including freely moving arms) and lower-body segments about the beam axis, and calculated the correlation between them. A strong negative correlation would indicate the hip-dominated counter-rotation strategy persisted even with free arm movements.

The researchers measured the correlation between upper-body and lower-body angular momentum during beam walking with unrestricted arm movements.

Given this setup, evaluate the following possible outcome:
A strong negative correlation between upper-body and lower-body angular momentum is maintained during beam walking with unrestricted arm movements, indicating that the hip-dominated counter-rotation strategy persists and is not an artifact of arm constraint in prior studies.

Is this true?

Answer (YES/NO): YES